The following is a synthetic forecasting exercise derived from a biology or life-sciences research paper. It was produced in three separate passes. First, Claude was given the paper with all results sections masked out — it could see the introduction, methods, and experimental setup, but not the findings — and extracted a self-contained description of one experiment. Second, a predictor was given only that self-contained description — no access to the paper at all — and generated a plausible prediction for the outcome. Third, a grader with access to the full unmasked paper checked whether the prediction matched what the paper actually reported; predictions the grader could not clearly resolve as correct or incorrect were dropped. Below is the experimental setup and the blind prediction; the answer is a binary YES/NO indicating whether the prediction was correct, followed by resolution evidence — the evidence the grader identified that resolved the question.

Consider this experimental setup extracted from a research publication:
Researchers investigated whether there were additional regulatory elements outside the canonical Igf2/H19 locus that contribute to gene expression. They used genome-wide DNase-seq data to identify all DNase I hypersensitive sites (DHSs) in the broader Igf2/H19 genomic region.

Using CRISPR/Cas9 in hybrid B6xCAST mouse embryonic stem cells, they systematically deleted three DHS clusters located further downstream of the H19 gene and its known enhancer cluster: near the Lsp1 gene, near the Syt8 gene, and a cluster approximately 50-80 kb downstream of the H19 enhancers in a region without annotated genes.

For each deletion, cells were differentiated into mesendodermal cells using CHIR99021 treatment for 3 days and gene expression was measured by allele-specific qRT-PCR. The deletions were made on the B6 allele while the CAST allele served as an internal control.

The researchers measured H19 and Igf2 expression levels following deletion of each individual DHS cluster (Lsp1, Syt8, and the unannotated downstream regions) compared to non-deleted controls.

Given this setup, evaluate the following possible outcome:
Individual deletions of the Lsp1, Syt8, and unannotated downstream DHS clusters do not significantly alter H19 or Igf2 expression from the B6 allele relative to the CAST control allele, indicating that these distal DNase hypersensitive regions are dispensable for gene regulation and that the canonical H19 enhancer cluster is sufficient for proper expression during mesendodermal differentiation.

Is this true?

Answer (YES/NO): NO